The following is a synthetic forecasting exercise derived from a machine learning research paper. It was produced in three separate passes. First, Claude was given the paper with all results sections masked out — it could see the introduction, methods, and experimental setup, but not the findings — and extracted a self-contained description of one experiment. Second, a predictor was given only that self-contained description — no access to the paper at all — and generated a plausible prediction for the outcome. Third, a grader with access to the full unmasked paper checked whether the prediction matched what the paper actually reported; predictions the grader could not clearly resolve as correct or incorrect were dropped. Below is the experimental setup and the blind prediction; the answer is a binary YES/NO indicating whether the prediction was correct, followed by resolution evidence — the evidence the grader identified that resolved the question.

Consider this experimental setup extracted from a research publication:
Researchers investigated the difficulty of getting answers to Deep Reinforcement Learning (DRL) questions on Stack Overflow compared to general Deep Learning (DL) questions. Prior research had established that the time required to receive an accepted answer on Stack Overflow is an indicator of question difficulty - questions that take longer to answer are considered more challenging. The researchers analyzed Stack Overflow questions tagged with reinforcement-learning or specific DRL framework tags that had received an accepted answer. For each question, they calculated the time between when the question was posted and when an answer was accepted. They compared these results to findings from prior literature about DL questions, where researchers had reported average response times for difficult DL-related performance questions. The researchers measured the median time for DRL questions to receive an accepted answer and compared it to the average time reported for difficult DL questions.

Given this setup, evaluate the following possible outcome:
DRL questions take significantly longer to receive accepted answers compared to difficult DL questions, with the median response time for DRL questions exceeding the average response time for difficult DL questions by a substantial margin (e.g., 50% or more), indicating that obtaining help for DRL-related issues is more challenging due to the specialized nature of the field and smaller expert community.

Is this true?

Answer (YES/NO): YES